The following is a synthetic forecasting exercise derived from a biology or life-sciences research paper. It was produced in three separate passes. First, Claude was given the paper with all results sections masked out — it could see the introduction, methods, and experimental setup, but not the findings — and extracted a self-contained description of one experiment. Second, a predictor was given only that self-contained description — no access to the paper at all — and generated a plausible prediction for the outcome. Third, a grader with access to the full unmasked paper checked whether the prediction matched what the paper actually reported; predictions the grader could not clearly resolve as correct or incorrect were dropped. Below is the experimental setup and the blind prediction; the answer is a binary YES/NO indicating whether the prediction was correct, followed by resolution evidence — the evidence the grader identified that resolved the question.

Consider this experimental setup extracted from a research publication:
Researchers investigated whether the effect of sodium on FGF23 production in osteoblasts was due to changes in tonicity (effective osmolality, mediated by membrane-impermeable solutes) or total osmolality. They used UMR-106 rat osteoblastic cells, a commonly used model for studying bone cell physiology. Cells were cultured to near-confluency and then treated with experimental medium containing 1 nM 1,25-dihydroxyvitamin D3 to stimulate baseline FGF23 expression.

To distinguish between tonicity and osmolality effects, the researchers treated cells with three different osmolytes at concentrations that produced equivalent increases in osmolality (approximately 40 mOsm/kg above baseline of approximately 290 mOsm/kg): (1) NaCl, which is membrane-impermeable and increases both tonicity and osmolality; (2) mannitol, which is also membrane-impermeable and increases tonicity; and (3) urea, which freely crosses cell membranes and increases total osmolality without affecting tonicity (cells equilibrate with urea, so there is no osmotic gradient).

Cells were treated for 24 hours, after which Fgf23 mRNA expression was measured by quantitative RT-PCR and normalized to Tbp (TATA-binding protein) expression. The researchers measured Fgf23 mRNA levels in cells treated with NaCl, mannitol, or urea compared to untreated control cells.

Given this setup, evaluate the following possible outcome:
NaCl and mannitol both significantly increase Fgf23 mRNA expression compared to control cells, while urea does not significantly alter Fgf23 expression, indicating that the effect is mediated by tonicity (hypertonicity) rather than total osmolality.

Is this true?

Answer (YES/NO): NO